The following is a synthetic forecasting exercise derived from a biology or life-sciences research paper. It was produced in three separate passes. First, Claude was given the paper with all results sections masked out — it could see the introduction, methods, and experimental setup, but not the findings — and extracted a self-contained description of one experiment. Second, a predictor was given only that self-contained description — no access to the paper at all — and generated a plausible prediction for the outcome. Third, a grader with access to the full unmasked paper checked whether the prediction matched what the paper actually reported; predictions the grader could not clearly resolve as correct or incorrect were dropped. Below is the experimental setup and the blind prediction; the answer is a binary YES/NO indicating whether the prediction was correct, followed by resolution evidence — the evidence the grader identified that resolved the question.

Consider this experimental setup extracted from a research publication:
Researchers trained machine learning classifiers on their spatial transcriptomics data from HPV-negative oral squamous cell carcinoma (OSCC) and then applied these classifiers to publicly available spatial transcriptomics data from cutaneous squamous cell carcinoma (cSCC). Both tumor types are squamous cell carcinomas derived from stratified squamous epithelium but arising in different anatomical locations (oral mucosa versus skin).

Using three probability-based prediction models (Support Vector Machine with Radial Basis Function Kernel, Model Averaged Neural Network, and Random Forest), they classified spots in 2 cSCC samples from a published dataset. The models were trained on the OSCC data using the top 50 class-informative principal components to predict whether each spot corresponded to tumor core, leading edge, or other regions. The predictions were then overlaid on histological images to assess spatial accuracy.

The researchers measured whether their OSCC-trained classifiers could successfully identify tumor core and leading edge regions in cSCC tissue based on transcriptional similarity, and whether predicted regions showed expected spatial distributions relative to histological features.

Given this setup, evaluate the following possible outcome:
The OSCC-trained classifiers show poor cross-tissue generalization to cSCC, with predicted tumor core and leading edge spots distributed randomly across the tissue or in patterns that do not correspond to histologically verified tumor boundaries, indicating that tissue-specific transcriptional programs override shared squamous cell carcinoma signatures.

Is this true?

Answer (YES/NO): NO